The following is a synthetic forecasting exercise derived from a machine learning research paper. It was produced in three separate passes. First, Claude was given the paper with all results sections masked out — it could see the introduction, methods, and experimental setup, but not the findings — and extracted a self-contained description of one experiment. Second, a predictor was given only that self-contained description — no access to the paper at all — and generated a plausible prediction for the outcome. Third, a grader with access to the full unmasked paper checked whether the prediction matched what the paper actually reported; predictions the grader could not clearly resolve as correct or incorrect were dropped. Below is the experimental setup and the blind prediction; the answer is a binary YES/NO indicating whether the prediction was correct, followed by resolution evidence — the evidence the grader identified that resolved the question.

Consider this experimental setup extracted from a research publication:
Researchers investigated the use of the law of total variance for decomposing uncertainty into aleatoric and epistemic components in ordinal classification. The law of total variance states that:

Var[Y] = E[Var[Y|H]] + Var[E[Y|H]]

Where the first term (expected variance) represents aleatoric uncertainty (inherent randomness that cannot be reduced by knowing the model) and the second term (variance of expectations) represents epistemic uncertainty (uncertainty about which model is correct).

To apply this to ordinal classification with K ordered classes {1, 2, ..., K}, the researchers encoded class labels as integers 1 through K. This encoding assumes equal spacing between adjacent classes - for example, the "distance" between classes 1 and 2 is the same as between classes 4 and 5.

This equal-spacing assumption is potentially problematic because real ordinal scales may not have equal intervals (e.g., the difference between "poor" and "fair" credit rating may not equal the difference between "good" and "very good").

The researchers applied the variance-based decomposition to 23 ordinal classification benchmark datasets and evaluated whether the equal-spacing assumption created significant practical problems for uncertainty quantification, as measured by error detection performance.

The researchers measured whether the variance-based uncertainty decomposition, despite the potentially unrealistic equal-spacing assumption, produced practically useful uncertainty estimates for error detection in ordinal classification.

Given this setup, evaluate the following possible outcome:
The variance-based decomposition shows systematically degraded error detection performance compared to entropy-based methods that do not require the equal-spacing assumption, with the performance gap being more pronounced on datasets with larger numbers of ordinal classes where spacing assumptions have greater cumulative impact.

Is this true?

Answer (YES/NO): NO